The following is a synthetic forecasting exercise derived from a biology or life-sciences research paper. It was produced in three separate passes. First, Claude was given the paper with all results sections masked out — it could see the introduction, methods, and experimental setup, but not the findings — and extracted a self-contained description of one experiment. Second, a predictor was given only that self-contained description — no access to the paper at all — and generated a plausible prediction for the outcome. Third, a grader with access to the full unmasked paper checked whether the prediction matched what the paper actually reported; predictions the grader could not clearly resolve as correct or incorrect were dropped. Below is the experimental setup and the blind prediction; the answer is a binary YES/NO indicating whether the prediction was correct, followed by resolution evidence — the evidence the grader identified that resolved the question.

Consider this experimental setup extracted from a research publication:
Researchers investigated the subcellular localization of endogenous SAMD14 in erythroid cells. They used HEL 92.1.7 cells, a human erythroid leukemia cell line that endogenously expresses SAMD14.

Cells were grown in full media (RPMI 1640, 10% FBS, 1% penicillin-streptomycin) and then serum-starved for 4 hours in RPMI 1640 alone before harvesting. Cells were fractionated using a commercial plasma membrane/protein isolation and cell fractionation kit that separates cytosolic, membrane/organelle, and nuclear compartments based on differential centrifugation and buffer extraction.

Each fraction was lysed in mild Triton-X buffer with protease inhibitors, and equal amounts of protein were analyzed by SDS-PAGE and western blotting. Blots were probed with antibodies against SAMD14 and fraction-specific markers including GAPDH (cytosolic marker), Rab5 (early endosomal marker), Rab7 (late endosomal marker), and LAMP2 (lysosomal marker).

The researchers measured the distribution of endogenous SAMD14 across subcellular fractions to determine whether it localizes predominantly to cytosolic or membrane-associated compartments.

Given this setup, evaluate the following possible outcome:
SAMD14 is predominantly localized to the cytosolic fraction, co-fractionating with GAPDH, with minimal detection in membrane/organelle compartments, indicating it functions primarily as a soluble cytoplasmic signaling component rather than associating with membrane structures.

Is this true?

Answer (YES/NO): NO